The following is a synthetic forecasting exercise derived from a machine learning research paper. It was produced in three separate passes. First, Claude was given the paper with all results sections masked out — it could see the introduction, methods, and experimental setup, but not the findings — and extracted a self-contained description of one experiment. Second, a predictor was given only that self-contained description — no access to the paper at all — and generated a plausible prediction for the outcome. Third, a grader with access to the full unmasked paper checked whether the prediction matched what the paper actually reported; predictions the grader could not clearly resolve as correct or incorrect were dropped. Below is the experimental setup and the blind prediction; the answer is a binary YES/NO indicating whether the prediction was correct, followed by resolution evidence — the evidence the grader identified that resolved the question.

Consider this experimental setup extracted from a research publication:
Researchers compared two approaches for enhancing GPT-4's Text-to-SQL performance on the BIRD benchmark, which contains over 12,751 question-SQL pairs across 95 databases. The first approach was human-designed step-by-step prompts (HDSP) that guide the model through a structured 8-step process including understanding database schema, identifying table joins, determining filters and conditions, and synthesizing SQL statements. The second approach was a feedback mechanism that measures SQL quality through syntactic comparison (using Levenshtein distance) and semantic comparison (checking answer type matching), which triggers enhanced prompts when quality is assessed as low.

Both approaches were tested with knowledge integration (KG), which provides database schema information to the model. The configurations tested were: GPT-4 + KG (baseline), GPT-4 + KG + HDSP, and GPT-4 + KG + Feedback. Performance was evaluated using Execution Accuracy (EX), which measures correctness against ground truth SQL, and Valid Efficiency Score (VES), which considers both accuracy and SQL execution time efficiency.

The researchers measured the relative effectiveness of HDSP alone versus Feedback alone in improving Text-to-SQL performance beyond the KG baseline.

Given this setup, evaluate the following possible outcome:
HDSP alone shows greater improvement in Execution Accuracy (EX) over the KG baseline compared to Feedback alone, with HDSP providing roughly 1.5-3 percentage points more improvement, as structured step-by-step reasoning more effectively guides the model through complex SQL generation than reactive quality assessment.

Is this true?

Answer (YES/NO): NO